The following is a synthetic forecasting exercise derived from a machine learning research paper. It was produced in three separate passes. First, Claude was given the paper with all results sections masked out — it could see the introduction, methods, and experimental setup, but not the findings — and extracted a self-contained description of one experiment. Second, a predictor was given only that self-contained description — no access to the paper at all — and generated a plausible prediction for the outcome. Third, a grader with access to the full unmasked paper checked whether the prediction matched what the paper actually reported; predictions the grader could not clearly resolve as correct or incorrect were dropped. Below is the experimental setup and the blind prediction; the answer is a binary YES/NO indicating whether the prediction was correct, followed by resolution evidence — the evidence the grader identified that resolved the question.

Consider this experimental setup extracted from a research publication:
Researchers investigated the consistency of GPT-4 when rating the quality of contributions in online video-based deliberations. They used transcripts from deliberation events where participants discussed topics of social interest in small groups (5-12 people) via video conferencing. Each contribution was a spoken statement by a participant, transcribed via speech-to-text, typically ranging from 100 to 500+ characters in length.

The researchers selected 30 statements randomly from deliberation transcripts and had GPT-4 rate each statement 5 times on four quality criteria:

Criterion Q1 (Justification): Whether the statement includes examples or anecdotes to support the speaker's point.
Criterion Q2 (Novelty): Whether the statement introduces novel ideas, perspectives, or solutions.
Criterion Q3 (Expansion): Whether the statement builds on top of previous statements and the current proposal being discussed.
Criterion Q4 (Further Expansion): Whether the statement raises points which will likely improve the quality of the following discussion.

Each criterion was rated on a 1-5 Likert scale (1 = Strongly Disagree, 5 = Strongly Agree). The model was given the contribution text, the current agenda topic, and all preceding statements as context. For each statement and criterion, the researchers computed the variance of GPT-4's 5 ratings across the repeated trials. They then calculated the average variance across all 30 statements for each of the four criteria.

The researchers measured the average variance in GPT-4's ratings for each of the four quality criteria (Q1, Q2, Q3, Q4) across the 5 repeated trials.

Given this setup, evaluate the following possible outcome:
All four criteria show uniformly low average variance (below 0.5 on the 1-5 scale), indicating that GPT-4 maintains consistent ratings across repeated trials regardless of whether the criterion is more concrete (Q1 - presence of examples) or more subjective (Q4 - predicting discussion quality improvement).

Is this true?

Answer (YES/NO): NO